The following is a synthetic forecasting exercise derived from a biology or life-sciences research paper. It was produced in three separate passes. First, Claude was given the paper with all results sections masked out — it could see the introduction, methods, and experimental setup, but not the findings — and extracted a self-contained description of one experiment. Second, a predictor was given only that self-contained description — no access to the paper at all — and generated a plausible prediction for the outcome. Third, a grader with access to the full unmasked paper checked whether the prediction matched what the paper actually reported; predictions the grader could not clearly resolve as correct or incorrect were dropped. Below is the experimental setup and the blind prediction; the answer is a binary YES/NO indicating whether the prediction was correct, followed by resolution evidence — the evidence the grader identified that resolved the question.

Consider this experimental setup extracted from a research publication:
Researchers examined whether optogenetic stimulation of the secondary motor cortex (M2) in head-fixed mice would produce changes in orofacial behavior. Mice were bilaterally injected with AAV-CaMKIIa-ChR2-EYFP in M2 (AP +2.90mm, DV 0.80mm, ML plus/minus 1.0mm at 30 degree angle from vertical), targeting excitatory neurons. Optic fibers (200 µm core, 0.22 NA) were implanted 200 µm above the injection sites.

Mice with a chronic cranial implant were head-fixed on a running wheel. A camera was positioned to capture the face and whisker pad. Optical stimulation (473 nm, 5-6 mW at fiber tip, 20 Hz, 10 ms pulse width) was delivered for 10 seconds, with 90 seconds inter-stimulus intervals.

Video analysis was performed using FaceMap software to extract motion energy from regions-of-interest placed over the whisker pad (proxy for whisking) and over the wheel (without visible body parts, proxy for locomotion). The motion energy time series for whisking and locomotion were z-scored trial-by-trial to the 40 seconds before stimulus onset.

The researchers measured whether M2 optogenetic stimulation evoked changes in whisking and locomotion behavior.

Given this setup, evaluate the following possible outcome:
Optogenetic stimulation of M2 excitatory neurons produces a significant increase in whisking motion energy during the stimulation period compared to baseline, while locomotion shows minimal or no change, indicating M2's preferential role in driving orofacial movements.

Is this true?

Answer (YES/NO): NO